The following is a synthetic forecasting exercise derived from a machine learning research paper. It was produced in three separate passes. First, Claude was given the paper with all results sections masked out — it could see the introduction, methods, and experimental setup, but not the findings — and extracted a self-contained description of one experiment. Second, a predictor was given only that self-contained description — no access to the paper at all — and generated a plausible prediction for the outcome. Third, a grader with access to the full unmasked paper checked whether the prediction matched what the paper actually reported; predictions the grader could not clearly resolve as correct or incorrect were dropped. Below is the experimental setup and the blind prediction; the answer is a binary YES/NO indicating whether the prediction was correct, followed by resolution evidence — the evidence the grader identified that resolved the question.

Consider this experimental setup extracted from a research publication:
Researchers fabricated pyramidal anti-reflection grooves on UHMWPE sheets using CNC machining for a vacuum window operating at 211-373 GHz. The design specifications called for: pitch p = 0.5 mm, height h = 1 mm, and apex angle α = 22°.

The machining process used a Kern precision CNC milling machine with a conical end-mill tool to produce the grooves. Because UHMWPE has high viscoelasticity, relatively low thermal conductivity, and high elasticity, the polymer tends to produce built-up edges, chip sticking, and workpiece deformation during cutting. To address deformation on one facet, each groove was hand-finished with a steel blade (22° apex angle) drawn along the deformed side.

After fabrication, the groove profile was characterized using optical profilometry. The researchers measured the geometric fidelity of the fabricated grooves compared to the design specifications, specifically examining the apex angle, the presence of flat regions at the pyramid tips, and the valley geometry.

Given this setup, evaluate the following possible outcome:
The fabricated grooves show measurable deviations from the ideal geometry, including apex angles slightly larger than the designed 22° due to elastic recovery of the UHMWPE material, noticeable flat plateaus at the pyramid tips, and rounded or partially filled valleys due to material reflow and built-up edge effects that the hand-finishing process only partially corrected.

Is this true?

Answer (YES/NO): NO